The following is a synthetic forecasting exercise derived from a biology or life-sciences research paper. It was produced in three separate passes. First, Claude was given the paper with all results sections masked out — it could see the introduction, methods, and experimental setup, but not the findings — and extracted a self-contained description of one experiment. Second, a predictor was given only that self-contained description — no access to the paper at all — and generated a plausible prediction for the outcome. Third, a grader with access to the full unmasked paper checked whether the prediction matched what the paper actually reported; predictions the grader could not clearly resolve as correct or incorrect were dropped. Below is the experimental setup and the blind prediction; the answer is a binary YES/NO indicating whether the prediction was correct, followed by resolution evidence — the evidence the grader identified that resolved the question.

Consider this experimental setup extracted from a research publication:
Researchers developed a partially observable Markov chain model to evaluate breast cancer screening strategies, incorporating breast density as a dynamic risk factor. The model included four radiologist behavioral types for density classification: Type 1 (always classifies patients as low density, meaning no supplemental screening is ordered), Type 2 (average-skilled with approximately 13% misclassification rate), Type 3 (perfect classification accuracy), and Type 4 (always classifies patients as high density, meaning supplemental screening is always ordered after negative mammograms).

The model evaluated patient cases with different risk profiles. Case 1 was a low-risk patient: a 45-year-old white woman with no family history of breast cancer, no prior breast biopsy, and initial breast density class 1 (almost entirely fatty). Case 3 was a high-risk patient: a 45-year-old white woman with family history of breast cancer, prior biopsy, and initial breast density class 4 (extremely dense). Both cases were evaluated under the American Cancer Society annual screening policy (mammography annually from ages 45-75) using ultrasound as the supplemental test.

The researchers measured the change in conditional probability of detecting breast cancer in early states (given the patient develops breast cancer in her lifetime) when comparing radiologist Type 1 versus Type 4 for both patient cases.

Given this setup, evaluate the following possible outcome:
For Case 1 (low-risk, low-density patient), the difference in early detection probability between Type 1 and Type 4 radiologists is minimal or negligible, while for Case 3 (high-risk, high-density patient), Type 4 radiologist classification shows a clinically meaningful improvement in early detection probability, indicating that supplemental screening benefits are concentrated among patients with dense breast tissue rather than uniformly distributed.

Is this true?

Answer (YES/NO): NO